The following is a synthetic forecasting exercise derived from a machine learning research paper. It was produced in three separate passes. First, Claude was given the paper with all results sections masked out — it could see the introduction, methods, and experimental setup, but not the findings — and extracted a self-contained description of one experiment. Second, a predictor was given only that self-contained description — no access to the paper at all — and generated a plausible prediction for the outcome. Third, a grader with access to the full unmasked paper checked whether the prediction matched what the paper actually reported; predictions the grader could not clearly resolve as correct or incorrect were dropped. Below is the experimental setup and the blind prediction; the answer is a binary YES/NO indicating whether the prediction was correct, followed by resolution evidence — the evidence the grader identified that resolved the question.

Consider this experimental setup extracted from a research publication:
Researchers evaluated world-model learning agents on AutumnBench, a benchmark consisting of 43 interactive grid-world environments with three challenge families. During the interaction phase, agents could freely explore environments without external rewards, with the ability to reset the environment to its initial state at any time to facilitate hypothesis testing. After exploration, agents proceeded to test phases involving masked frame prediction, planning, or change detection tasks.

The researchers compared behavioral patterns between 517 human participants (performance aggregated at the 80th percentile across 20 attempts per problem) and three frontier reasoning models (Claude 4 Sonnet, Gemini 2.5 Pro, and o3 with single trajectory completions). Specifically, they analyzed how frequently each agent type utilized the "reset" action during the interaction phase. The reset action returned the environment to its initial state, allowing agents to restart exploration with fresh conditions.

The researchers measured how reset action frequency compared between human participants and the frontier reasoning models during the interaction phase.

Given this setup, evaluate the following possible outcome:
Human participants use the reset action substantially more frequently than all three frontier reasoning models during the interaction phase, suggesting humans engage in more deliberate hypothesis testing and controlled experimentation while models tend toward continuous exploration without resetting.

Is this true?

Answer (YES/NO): YES